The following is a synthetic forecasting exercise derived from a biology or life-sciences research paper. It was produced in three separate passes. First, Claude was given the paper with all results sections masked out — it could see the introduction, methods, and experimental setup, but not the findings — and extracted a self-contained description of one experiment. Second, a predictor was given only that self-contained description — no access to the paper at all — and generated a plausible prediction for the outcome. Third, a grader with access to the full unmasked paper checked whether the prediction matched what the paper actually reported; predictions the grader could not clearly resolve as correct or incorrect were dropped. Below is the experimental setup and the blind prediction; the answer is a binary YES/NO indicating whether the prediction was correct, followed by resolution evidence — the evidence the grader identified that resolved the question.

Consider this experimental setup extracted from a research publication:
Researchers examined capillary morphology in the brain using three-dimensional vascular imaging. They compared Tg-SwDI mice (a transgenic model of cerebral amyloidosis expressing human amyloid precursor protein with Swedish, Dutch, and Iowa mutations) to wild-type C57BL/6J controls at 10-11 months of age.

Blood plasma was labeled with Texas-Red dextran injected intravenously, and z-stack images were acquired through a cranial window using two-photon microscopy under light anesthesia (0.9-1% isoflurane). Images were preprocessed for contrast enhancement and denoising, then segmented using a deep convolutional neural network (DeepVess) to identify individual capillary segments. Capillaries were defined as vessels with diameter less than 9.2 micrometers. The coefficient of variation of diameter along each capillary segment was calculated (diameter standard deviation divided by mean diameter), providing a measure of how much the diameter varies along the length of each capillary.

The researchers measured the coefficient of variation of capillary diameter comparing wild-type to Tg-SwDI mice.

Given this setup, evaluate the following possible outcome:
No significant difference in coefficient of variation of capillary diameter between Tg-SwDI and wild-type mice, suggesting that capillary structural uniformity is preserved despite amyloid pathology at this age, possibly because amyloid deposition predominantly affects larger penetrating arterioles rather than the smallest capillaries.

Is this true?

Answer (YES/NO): NO